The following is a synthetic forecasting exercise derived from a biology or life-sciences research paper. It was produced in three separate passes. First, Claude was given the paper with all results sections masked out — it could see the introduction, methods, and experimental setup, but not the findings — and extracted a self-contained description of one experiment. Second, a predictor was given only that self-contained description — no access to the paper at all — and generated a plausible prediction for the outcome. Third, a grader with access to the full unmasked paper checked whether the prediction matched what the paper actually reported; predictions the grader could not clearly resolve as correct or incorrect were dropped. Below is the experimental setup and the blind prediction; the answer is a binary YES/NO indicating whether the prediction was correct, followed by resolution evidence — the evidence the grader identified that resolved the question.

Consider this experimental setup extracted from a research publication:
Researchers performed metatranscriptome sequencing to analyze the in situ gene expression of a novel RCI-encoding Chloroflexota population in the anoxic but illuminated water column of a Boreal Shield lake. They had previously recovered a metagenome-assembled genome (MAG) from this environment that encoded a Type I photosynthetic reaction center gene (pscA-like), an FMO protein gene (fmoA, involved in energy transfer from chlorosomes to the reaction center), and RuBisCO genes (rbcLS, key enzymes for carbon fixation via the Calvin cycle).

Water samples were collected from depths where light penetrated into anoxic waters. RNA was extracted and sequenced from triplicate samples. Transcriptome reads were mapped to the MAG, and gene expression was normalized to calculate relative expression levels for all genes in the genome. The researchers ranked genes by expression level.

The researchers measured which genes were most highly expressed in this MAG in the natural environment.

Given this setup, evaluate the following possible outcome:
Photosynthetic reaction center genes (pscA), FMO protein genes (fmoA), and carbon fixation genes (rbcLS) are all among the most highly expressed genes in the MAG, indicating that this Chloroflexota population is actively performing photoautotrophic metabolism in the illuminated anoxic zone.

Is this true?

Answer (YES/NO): YES